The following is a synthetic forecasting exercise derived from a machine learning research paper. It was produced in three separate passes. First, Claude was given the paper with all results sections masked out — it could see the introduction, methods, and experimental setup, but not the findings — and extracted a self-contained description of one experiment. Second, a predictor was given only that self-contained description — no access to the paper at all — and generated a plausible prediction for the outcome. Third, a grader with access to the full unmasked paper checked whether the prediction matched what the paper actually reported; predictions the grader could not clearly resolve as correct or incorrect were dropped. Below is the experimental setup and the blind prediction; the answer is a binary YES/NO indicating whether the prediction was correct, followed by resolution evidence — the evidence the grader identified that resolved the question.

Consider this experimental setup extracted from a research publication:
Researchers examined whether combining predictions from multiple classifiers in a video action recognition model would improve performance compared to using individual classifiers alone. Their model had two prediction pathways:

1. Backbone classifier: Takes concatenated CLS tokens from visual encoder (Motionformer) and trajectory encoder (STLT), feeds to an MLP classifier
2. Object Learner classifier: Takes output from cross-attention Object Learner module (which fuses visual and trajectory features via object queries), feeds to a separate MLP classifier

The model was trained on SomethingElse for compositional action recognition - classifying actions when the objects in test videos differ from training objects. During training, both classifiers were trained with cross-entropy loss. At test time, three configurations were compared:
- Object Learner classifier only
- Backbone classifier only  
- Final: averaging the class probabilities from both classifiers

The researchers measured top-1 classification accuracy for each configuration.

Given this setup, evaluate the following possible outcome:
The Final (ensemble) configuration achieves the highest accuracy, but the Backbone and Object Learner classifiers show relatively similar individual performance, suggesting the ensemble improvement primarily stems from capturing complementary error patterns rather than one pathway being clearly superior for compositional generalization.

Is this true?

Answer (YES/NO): YES